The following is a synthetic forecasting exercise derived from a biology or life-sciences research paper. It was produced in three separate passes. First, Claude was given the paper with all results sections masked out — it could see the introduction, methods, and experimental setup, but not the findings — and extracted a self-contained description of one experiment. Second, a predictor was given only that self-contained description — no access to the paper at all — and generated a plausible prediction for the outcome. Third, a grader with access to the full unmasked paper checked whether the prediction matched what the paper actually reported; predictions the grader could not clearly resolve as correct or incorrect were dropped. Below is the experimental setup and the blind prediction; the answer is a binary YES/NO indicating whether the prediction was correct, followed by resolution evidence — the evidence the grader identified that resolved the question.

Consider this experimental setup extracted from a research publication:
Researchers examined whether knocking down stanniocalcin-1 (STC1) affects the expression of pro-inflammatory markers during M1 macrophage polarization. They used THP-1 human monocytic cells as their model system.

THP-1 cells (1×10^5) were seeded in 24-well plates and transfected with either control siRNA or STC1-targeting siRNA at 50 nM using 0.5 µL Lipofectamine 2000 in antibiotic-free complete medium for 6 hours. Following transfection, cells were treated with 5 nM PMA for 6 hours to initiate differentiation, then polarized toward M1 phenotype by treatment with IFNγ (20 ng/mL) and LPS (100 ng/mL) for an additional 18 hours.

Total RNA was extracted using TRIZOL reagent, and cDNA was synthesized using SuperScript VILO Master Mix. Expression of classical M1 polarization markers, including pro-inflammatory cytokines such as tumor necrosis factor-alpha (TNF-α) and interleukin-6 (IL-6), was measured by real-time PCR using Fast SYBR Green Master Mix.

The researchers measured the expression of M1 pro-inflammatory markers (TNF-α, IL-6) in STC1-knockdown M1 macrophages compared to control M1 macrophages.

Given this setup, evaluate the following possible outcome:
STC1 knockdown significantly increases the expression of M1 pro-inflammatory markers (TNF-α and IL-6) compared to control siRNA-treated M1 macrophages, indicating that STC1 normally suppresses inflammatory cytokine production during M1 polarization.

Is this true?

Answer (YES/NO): NO